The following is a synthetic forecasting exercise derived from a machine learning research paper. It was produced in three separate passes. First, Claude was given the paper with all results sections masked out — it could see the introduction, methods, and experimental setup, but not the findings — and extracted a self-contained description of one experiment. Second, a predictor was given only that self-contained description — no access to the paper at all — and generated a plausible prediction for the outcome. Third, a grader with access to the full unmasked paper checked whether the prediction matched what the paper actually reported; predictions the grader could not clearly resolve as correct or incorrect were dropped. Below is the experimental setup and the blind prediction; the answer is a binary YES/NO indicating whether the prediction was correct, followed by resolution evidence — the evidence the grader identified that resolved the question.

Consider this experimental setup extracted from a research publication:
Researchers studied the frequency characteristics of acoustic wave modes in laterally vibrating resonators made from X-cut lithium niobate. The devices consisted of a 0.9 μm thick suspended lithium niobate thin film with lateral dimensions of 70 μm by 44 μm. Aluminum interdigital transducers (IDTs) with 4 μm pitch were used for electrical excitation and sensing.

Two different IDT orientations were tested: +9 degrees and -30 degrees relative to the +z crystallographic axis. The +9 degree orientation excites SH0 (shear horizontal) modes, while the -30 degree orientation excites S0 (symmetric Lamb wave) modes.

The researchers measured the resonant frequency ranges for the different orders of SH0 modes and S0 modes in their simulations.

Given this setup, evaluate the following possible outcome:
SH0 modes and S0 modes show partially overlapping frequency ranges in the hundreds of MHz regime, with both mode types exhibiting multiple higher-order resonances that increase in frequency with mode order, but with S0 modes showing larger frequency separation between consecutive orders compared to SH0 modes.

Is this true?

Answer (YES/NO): NO